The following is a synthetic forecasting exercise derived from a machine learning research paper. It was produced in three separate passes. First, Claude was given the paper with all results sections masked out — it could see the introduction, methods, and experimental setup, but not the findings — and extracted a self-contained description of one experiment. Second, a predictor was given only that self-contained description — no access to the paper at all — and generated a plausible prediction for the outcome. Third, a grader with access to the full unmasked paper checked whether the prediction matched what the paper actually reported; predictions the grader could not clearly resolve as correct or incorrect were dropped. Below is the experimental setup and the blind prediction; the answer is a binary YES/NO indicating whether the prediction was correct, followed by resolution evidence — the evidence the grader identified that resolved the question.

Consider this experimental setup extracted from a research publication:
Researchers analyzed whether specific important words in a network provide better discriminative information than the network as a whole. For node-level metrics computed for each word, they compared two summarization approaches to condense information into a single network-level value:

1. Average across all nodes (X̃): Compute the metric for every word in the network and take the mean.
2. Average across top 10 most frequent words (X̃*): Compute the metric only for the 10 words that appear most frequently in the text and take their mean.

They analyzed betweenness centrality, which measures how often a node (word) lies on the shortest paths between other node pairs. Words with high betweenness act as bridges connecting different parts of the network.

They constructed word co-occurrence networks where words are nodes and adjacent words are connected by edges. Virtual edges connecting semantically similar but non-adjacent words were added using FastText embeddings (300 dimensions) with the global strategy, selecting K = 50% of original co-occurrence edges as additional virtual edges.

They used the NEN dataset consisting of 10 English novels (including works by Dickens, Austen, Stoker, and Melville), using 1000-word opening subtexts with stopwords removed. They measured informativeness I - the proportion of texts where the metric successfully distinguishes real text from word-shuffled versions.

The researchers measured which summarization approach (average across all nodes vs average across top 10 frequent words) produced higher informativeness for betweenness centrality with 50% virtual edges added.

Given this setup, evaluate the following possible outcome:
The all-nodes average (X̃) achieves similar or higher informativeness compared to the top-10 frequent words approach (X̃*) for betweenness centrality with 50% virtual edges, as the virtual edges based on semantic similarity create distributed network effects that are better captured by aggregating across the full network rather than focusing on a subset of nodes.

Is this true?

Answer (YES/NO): NO